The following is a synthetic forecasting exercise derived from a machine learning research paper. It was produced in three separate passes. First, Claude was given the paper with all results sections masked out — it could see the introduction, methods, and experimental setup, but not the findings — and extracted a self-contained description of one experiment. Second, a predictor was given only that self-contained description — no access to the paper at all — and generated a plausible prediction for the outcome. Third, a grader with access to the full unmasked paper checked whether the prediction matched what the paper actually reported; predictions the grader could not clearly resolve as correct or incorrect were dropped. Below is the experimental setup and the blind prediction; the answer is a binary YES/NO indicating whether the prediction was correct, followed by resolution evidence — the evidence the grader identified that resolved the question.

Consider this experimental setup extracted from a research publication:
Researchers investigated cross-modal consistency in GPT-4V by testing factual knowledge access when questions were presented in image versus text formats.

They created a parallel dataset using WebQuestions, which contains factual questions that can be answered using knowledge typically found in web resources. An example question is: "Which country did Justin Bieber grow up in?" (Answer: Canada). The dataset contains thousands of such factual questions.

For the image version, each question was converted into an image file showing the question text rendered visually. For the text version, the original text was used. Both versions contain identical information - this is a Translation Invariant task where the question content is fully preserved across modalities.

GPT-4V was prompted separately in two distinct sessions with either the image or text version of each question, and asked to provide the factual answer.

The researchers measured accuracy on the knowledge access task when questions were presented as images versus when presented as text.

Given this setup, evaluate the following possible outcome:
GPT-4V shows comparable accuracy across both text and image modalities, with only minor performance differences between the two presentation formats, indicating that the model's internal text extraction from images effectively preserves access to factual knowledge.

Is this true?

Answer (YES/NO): YES